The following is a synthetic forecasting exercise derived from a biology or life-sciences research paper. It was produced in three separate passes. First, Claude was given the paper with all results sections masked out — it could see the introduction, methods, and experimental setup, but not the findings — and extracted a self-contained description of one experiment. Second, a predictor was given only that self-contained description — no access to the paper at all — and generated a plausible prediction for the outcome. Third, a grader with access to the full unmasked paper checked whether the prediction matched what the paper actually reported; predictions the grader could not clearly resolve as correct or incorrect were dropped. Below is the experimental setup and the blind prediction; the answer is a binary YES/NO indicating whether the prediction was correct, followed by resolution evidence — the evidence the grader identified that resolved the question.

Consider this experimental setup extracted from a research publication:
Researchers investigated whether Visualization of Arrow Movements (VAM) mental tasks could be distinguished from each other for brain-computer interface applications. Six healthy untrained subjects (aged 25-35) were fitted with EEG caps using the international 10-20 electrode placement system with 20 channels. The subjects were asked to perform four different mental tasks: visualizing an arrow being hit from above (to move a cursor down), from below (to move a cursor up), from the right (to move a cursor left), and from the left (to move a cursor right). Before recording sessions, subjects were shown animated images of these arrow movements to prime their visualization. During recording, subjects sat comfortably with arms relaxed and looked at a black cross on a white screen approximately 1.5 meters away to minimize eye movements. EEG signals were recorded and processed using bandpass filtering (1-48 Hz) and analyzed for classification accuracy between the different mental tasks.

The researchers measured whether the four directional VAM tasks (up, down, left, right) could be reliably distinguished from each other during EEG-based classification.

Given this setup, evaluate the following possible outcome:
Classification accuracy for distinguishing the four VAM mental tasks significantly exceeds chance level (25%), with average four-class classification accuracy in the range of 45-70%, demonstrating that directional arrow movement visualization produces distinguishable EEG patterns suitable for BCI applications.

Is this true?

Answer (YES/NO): NO